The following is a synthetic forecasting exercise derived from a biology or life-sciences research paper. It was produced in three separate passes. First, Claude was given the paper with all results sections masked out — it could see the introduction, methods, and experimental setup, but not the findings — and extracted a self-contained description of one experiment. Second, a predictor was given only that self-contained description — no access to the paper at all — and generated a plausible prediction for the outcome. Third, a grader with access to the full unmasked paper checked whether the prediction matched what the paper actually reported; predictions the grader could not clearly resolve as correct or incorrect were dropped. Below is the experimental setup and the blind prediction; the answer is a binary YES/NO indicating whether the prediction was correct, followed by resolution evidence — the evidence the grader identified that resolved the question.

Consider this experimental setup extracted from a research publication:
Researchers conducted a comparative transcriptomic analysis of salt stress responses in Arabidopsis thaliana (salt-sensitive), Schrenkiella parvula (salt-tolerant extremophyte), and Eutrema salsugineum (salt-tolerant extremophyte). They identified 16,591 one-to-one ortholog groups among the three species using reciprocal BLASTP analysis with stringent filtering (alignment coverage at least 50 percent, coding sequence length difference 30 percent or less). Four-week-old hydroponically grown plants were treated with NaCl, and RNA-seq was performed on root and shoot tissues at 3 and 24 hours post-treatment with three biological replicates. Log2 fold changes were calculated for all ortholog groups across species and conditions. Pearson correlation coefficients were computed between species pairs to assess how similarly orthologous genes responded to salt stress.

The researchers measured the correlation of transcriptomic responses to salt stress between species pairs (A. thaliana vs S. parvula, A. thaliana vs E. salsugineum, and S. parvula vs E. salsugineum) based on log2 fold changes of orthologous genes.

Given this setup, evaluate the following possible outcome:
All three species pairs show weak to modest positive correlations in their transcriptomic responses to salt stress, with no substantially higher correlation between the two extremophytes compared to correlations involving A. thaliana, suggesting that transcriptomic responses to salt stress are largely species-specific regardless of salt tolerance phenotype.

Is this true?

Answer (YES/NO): NO